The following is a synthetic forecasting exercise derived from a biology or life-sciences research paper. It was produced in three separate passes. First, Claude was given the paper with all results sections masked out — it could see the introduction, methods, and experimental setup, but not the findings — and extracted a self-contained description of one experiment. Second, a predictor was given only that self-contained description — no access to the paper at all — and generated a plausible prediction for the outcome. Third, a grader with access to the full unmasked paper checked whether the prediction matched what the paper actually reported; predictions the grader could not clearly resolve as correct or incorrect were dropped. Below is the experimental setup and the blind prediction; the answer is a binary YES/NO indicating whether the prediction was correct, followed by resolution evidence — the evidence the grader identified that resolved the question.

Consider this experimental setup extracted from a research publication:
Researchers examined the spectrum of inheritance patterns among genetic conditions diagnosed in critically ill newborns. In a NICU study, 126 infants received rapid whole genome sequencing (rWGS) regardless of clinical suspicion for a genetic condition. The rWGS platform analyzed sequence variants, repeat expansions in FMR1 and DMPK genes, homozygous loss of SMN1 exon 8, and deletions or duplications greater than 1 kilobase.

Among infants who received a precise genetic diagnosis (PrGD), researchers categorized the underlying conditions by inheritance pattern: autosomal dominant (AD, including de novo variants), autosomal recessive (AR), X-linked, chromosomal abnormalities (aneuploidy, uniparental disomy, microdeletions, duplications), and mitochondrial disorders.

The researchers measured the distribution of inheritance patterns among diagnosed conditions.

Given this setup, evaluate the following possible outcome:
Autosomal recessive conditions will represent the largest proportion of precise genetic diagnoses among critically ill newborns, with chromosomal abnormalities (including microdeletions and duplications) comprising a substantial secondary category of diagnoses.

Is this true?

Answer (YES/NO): NO